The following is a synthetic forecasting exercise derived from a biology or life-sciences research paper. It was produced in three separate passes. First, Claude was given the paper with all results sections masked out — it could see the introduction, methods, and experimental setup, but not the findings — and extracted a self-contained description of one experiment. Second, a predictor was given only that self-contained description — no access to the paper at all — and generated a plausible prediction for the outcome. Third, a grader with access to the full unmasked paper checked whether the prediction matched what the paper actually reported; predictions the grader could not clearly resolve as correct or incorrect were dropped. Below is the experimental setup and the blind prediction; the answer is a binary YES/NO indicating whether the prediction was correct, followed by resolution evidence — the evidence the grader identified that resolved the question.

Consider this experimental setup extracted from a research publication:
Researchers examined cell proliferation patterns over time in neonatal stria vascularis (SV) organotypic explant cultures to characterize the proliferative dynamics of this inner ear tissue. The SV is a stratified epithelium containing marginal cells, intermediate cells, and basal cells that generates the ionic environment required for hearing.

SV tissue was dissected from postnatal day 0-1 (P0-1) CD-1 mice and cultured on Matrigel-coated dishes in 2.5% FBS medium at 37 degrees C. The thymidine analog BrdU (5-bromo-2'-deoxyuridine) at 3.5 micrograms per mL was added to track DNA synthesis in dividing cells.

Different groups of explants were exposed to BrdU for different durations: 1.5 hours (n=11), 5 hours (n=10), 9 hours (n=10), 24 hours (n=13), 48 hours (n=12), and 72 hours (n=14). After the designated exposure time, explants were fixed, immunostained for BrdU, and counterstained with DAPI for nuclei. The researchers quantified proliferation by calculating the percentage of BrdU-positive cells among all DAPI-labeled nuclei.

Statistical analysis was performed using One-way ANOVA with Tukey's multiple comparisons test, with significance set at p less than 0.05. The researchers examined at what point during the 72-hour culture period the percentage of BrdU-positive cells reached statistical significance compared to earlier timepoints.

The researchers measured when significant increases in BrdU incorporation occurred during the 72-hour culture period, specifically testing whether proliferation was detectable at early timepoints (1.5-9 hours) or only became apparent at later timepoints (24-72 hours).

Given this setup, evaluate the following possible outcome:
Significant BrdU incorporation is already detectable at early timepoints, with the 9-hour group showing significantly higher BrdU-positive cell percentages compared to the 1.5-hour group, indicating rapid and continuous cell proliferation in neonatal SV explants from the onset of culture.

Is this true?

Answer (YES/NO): NO